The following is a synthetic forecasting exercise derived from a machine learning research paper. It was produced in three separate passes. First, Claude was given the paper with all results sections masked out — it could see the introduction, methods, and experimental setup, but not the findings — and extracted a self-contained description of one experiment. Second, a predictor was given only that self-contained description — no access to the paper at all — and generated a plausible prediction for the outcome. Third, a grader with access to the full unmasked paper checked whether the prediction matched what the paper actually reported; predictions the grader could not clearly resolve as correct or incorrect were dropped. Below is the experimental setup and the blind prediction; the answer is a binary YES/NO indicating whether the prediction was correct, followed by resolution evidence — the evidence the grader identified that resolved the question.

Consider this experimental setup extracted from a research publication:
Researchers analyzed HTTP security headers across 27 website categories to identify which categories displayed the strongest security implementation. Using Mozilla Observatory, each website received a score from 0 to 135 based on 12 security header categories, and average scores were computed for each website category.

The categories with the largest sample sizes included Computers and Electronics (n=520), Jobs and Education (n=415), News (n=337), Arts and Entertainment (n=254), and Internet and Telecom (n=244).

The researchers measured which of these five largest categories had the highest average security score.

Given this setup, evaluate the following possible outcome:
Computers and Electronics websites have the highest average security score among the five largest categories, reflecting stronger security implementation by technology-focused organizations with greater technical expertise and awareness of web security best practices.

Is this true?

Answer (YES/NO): YES